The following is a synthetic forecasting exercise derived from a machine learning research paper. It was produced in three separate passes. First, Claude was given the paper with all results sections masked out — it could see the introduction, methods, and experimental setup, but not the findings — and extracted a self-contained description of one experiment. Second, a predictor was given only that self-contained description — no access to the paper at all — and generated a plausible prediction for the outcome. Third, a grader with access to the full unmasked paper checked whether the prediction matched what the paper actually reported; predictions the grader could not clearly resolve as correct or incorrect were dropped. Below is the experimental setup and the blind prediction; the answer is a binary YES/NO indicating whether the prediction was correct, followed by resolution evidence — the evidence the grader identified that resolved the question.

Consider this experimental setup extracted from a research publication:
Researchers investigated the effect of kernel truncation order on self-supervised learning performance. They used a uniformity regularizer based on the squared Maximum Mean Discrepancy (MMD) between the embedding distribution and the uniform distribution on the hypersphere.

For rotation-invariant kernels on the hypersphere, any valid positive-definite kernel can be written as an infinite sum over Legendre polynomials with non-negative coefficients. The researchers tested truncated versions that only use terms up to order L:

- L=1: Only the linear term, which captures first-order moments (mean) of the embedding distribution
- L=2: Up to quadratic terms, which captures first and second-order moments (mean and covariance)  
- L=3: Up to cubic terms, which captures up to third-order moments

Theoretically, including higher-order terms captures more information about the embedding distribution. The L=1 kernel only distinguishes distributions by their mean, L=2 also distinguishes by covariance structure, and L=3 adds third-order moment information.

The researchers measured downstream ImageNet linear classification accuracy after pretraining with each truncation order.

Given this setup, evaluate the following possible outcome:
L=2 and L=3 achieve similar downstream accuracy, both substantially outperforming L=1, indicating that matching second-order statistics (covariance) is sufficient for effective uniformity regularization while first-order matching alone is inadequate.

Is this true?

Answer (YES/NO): YES